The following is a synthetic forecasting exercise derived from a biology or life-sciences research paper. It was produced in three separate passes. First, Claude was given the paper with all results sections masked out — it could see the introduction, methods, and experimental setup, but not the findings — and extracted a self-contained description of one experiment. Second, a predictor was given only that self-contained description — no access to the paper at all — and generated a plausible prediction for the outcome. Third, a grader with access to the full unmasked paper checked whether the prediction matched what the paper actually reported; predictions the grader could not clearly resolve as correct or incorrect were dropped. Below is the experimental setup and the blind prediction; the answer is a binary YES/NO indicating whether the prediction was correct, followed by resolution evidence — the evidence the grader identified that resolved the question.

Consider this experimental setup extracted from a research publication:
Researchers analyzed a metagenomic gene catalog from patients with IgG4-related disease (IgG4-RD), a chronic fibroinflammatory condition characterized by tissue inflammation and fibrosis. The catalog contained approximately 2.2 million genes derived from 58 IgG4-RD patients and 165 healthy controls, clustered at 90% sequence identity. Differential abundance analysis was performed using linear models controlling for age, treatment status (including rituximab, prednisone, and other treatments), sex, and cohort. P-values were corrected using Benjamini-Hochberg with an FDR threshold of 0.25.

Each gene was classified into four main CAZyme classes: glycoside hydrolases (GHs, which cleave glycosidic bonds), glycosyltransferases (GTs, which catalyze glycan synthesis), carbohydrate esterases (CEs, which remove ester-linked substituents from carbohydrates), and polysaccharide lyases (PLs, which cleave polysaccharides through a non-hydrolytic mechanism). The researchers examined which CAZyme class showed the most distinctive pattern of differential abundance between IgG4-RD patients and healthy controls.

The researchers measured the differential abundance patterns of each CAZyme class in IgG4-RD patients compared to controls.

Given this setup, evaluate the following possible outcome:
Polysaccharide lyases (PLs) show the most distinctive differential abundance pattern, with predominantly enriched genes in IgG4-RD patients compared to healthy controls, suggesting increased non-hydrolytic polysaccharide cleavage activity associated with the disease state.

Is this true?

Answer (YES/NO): NO